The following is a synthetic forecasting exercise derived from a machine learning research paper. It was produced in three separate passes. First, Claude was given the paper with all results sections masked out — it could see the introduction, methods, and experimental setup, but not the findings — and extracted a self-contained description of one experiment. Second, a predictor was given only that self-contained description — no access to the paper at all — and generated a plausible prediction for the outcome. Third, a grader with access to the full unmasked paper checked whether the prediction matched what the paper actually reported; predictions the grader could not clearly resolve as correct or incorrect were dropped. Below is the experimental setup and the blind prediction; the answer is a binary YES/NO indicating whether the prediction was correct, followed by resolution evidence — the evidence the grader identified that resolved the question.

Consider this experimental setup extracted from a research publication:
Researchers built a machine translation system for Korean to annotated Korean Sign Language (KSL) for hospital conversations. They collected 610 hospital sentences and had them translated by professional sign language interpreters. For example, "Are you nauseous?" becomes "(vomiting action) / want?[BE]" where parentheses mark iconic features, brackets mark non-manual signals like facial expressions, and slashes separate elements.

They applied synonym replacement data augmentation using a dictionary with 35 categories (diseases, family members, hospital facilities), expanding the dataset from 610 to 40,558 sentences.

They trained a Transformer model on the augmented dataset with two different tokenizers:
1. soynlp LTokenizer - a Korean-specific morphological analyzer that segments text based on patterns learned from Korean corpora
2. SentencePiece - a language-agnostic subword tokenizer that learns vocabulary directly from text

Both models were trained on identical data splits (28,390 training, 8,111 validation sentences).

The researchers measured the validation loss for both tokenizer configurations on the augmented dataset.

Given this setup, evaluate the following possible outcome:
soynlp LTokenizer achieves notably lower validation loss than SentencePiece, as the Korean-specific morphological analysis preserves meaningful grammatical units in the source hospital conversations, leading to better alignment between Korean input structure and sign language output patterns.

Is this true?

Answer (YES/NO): NO